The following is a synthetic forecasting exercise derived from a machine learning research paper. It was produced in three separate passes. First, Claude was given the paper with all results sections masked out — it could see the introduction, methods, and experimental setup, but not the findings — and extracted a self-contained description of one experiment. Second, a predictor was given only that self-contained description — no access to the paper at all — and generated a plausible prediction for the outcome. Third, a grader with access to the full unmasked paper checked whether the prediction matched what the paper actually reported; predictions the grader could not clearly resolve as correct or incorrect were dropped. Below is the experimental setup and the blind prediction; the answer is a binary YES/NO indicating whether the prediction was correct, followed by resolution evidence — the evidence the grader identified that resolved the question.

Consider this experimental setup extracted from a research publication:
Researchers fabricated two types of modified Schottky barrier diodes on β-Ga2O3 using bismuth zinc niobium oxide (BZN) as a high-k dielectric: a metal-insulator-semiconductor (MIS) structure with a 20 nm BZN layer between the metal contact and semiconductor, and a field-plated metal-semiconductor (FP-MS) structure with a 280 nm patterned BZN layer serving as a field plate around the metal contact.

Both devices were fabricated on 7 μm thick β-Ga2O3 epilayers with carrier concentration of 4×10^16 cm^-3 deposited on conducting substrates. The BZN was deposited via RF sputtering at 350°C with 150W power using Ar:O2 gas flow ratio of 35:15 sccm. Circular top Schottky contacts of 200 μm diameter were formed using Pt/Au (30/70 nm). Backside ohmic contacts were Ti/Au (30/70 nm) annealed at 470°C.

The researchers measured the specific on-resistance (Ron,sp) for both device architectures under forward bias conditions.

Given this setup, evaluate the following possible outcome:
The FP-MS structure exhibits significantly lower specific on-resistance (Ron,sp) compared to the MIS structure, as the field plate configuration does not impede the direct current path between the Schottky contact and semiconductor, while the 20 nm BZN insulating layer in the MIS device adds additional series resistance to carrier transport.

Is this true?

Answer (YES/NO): NO